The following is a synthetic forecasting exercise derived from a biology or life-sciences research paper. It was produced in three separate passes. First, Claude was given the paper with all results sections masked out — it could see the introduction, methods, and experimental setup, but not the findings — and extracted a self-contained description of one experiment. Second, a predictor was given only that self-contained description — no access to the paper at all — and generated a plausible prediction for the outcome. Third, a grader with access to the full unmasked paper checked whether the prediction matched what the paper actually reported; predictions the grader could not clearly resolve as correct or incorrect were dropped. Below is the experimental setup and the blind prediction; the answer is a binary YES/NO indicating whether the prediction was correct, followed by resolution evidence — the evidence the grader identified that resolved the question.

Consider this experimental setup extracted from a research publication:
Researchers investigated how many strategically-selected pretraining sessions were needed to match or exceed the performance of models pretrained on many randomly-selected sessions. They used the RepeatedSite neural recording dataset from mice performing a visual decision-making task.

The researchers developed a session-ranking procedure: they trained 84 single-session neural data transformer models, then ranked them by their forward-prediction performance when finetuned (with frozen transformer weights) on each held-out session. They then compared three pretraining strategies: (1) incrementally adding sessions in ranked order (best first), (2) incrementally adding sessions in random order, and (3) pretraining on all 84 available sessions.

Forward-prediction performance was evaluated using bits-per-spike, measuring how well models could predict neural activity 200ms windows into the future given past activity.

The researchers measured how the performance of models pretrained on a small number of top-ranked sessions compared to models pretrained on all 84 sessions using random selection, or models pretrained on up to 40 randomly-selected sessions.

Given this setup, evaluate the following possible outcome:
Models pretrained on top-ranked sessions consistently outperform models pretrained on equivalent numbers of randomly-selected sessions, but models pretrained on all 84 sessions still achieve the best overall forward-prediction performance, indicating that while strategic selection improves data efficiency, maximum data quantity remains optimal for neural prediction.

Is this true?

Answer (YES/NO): NO